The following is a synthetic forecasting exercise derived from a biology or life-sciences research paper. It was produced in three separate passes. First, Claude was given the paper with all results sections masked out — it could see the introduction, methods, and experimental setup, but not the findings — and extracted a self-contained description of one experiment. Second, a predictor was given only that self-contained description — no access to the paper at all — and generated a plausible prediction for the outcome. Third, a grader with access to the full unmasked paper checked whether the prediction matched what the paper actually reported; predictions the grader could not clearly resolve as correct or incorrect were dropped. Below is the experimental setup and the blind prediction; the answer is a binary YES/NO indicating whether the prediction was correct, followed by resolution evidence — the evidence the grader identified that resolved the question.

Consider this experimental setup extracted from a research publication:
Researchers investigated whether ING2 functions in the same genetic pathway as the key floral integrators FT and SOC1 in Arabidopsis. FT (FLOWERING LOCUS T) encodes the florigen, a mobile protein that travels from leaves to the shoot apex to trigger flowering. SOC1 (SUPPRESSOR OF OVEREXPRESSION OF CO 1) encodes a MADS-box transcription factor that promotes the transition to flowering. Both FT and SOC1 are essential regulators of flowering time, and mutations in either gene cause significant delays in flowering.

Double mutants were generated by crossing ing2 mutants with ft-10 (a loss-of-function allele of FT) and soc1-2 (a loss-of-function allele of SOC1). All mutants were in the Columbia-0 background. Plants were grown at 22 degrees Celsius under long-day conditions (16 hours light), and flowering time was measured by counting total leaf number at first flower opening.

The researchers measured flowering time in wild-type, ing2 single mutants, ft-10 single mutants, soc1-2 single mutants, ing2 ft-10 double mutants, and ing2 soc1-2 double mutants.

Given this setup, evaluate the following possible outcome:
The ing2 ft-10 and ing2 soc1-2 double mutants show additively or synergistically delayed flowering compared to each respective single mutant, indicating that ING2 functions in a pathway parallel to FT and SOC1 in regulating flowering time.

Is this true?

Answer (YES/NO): YES